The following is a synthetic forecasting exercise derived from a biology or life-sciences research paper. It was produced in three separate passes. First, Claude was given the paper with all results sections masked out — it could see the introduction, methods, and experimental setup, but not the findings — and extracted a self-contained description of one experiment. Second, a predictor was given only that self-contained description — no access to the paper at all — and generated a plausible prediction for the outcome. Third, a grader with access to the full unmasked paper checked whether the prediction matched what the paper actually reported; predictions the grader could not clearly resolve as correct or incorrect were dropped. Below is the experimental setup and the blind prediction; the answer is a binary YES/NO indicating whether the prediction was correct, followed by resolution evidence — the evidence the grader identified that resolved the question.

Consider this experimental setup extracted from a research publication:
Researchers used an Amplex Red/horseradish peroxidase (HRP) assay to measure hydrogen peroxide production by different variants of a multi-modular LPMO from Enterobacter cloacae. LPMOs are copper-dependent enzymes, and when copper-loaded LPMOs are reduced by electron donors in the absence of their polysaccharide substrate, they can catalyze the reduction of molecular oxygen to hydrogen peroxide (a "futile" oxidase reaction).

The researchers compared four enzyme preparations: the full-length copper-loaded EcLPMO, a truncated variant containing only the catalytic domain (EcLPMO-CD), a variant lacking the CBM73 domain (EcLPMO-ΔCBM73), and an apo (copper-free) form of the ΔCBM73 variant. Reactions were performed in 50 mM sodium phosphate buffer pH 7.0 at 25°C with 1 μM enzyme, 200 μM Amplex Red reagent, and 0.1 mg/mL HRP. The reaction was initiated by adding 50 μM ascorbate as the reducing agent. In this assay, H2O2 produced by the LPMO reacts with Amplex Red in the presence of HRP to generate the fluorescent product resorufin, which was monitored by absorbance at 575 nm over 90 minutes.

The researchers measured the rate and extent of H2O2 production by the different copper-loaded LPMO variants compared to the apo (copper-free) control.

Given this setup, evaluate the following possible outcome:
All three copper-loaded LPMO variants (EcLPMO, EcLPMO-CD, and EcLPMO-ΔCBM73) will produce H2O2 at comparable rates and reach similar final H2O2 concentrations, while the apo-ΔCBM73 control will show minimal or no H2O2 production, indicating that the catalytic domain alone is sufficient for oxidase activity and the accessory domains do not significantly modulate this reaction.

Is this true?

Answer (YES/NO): YES